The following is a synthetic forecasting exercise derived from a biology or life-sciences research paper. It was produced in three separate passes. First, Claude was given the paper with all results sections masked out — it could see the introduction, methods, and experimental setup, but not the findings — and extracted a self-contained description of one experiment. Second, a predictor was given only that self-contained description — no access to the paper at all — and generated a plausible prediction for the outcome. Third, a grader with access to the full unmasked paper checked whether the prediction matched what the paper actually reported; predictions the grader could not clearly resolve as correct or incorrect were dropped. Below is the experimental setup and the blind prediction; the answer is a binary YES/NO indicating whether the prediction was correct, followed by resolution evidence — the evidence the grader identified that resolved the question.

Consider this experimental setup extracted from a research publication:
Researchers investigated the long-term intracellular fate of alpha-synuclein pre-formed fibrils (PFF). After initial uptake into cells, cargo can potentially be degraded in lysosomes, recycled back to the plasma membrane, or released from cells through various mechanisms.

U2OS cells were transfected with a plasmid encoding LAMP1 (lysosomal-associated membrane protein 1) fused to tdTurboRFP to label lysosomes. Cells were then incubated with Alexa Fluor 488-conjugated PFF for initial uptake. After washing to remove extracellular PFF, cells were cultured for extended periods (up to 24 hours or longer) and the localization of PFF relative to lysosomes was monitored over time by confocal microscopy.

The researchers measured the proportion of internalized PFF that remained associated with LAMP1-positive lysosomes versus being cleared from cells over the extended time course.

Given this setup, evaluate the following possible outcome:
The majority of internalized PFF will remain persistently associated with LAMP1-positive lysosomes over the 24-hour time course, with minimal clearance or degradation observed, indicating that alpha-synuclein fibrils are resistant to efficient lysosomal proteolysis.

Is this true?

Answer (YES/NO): YES